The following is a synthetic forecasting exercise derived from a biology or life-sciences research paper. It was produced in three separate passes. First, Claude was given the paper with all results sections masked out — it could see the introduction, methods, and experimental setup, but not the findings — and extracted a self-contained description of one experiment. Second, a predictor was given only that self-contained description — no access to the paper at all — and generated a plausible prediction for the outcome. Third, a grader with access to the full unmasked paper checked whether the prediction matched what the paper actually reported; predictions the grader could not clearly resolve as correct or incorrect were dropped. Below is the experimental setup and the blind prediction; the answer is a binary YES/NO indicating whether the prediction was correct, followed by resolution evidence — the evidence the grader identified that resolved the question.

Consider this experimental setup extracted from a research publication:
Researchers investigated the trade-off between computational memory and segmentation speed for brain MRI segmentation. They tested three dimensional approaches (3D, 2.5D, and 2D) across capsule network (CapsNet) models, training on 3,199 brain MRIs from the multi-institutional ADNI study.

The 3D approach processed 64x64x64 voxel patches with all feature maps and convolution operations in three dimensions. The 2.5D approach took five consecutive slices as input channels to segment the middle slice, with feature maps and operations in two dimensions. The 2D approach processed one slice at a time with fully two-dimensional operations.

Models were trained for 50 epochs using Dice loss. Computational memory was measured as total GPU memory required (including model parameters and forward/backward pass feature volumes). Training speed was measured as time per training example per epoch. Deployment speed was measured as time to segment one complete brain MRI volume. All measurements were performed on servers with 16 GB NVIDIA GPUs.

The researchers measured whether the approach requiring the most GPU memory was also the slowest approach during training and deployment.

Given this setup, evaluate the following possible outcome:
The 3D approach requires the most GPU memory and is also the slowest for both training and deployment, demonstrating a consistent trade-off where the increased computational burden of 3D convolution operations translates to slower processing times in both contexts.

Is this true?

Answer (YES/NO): NO